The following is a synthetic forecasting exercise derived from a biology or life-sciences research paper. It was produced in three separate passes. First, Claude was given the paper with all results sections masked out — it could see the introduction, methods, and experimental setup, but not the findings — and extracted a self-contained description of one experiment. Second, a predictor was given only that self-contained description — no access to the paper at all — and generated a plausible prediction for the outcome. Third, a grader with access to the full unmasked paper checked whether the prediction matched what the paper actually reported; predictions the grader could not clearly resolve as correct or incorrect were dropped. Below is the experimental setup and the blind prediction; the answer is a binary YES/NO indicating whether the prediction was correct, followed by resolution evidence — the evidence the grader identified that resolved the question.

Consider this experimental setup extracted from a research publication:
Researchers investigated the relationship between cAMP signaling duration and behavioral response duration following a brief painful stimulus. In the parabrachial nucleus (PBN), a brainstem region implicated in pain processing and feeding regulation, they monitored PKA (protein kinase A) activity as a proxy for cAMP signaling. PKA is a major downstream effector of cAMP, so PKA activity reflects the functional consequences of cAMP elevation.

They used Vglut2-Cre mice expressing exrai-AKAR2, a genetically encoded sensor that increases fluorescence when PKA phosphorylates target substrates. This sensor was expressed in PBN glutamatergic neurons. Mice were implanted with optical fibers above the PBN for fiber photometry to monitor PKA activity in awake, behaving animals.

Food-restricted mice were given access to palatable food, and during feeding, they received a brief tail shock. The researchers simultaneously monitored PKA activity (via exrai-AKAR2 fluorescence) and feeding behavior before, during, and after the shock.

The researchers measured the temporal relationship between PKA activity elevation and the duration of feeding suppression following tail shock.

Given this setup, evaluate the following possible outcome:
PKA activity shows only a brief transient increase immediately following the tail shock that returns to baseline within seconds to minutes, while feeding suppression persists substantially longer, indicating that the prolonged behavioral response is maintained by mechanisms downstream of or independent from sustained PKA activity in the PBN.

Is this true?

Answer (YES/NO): NO